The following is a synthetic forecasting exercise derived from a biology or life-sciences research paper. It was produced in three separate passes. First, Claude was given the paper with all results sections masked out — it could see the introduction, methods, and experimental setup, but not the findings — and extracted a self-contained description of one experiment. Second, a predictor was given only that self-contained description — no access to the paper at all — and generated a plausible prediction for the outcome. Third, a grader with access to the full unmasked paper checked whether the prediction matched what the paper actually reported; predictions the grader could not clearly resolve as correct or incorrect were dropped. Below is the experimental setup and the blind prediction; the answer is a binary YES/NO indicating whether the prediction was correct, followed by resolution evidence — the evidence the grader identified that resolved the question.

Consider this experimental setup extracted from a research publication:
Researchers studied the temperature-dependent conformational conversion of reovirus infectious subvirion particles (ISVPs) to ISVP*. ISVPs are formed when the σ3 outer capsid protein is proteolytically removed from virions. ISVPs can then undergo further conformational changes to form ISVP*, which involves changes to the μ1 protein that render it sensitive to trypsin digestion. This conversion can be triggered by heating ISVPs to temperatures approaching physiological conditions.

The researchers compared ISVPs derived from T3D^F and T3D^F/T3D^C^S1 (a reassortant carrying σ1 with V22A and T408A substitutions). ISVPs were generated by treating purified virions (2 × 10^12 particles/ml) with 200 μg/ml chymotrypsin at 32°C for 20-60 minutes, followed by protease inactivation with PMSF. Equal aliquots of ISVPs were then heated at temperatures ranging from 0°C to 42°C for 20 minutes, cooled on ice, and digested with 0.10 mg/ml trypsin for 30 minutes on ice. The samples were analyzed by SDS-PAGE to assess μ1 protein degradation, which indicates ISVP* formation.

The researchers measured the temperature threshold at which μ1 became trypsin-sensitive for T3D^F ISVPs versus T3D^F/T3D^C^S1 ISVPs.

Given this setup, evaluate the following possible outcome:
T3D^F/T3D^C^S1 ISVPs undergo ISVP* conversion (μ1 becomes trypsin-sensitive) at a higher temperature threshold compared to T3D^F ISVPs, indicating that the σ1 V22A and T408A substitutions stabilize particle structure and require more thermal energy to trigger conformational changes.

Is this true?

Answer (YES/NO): NO